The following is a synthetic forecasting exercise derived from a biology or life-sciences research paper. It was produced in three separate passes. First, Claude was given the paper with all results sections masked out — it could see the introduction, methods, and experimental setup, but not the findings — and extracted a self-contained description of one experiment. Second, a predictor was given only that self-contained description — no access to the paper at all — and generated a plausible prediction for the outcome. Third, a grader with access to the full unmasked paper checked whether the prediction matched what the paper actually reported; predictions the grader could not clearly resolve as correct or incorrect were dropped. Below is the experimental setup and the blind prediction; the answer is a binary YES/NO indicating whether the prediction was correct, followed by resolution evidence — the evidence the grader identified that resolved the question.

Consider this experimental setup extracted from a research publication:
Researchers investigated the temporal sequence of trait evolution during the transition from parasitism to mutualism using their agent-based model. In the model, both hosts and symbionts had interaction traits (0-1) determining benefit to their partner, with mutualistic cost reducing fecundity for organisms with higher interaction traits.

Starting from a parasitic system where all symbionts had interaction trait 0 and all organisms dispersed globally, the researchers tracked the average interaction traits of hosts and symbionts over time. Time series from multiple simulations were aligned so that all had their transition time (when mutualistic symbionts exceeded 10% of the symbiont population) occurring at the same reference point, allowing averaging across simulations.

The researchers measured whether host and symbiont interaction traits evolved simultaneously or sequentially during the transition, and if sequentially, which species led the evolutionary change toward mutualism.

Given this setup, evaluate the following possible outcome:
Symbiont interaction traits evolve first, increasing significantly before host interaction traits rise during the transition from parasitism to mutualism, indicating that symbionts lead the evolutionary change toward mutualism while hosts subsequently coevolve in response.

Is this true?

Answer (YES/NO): YES